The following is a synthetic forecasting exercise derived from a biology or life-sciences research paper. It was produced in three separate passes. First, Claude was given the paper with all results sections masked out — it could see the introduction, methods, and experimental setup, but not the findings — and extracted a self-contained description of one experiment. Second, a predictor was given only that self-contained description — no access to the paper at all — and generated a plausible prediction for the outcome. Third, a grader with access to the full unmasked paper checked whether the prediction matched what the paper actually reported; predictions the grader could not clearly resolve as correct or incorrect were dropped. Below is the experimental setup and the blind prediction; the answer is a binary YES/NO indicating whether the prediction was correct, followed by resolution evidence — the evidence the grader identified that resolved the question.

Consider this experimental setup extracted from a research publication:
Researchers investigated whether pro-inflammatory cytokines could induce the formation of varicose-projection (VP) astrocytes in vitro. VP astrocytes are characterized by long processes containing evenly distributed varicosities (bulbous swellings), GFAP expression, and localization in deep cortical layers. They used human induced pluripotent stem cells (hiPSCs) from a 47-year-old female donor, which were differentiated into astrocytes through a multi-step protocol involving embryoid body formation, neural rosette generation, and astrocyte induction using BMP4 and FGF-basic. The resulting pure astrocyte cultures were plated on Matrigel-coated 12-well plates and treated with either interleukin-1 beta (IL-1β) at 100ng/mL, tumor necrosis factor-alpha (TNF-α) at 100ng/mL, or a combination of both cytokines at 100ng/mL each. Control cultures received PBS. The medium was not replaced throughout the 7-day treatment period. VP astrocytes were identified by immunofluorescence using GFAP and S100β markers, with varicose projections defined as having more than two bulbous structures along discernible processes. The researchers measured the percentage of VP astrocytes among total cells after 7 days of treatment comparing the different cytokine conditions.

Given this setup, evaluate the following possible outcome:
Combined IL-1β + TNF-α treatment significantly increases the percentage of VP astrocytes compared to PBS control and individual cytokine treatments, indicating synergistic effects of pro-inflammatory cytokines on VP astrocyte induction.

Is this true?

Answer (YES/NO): YES